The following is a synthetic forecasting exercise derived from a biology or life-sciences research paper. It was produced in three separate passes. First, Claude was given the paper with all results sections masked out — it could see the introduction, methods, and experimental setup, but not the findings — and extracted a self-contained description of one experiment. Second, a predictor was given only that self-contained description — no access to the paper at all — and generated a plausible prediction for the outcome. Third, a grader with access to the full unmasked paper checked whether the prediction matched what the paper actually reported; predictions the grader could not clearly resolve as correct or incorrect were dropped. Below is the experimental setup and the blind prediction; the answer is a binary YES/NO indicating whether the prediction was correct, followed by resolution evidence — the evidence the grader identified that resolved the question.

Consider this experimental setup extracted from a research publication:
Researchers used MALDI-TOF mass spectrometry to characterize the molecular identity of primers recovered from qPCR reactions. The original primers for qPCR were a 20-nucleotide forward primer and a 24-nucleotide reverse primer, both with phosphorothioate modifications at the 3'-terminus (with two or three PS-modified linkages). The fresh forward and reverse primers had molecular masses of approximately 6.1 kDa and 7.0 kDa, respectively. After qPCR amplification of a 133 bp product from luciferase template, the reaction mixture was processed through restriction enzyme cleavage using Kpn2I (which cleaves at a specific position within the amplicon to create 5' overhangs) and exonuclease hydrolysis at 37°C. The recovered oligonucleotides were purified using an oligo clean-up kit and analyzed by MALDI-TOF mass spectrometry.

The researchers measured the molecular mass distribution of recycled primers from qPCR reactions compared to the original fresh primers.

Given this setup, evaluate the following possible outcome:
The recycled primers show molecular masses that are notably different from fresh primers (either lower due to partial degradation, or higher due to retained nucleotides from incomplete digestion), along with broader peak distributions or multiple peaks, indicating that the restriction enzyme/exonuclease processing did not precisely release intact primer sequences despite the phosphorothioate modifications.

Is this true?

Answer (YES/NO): YES